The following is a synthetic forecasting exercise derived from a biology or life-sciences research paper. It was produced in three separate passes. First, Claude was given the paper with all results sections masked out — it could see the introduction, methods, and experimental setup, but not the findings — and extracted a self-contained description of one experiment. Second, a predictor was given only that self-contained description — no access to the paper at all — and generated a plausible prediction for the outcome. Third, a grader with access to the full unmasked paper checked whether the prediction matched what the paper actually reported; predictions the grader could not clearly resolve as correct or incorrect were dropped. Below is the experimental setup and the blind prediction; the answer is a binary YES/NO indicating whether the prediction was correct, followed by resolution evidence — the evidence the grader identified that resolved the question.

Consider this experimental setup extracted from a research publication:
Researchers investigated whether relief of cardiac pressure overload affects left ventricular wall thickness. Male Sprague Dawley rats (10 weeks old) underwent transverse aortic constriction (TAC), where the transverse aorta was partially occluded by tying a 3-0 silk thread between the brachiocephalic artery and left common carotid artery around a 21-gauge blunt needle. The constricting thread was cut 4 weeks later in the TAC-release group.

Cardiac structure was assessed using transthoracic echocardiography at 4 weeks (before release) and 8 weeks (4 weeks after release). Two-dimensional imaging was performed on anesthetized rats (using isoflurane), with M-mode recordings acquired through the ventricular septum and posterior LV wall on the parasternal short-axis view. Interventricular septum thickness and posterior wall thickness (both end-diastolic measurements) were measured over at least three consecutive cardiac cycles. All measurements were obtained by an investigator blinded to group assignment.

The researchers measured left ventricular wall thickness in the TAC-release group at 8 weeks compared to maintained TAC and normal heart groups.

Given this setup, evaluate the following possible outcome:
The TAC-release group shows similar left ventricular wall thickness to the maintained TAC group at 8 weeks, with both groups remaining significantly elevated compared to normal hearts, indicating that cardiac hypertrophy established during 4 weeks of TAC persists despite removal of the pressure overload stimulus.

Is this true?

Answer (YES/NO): NO